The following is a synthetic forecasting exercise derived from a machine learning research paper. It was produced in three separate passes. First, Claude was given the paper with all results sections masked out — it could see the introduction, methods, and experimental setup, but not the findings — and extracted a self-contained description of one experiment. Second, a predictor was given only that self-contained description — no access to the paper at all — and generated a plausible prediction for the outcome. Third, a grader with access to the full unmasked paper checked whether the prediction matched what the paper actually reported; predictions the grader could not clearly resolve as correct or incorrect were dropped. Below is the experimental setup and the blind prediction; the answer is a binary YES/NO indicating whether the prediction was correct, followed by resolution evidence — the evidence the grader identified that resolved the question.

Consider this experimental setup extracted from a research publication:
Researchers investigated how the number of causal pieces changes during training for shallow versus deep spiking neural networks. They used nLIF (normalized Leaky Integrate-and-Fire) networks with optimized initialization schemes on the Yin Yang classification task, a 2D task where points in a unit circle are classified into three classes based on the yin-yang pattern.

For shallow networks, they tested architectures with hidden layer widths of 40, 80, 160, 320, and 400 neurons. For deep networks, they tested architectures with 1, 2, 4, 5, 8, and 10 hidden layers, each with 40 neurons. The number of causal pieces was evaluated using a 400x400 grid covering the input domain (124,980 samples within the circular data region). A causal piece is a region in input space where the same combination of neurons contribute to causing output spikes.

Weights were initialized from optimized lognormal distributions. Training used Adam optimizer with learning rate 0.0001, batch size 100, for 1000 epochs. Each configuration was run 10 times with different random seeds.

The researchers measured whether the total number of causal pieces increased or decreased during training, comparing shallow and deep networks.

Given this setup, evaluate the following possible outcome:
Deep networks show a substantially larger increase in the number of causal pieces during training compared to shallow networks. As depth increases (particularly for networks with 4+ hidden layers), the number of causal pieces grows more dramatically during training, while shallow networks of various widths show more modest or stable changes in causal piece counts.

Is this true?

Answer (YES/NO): NO